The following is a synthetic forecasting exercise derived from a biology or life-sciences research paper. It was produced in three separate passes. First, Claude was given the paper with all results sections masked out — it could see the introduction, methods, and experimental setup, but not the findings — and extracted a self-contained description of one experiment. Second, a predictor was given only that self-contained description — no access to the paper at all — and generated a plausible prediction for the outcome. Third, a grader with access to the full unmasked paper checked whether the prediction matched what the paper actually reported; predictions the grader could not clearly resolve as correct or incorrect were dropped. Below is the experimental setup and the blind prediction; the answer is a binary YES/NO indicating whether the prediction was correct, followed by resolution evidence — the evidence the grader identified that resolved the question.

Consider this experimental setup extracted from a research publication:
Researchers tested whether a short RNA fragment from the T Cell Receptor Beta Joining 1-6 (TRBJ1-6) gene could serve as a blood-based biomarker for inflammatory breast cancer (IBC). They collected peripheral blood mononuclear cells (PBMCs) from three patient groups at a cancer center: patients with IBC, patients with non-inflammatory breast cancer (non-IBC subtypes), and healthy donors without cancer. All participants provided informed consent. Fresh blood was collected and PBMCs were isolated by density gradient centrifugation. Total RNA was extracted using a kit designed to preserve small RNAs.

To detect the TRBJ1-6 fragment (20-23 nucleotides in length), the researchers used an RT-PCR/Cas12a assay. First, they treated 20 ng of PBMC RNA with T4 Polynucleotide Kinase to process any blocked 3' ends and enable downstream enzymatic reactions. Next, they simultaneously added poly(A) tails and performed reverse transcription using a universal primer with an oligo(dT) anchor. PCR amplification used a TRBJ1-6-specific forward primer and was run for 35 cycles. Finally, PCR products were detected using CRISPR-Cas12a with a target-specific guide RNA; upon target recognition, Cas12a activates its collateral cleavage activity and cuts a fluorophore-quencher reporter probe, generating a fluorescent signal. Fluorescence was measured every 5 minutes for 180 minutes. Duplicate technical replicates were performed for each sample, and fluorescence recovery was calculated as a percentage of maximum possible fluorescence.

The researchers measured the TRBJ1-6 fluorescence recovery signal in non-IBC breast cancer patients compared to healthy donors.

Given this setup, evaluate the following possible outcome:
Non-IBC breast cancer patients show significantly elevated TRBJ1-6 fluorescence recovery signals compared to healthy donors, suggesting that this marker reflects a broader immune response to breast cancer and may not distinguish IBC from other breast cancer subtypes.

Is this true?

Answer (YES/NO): NO